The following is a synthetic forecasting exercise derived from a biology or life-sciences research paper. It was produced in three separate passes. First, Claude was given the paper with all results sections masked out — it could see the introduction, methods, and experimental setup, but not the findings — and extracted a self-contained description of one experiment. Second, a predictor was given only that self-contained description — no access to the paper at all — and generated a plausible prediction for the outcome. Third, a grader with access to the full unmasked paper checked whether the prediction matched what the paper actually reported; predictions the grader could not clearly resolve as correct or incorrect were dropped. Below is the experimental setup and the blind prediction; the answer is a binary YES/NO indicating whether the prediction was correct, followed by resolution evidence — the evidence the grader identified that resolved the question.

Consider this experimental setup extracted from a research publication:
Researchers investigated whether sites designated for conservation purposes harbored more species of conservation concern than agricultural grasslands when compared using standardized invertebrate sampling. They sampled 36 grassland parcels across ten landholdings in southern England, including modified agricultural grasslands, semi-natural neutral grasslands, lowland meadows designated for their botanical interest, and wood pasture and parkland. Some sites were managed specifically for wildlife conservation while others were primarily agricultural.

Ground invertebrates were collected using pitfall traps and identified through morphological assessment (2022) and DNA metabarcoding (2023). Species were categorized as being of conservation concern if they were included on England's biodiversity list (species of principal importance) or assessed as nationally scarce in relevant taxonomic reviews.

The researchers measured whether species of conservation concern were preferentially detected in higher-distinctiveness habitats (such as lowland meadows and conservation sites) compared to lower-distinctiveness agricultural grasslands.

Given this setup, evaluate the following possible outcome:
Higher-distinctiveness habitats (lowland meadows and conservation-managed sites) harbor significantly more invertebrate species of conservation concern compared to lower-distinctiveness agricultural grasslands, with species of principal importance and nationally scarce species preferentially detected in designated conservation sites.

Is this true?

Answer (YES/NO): NO